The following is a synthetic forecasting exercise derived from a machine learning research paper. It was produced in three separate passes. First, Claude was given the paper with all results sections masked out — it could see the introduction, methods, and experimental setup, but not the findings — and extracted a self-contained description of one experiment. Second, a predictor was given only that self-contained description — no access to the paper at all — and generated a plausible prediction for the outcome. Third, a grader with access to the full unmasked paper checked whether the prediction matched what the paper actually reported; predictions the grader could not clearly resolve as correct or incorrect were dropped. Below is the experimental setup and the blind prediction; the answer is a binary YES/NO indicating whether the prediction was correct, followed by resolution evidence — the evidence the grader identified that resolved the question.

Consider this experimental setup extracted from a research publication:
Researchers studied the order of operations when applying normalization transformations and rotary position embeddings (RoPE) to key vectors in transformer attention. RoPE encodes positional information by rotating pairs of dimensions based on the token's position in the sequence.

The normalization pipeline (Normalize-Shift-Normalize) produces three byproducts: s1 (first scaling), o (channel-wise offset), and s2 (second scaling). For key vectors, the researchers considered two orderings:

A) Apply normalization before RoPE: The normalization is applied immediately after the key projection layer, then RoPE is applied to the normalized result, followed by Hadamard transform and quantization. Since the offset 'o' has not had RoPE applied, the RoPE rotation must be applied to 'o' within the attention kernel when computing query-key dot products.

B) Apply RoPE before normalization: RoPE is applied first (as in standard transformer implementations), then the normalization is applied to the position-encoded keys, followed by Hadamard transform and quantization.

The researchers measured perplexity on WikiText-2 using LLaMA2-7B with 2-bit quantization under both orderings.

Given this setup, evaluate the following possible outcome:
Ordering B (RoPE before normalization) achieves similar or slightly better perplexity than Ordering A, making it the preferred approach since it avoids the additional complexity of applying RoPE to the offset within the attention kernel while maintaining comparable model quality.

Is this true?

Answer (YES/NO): NO